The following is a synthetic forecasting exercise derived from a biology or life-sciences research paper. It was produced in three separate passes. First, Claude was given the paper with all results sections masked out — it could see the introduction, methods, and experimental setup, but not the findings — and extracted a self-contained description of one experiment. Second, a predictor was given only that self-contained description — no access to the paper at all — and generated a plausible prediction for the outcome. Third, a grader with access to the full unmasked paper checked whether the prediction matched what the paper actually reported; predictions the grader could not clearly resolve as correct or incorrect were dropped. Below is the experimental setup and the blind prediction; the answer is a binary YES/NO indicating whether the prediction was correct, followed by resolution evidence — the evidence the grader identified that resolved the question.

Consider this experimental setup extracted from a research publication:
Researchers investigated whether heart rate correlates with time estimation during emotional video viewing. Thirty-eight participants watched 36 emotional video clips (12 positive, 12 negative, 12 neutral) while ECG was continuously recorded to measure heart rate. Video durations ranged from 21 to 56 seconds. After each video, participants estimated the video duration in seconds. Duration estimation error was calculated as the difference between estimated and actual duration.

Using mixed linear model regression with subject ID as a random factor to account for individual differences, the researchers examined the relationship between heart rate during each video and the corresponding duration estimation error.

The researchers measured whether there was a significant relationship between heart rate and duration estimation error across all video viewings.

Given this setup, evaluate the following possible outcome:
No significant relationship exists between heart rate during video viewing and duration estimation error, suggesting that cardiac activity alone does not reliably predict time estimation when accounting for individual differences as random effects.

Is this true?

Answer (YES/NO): NO